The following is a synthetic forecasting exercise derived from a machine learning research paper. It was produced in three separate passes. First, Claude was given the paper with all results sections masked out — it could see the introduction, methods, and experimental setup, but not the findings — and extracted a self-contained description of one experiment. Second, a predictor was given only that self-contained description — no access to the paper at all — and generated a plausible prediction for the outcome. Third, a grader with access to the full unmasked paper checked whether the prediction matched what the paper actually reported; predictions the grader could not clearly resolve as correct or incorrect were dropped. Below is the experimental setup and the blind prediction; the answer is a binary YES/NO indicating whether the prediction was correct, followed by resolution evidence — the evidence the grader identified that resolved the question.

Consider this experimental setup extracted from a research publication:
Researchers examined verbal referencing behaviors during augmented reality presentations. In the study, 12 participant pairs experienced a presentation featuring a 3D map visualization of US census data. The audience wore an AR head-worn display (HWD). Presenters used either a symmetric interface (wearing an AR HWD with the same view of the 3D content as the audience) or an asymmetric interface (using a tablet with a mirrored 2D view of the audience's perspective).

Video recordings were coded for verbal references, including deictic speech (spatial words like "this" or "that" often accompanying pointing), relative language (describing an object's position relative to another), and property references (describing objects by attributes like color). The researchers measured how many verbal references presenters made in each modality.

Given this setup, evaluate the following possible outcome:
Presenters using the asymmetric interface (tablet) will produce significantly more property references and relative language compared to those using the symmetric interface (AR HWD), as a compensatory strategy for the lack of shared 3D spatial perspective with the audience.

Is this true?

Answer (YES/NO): NO